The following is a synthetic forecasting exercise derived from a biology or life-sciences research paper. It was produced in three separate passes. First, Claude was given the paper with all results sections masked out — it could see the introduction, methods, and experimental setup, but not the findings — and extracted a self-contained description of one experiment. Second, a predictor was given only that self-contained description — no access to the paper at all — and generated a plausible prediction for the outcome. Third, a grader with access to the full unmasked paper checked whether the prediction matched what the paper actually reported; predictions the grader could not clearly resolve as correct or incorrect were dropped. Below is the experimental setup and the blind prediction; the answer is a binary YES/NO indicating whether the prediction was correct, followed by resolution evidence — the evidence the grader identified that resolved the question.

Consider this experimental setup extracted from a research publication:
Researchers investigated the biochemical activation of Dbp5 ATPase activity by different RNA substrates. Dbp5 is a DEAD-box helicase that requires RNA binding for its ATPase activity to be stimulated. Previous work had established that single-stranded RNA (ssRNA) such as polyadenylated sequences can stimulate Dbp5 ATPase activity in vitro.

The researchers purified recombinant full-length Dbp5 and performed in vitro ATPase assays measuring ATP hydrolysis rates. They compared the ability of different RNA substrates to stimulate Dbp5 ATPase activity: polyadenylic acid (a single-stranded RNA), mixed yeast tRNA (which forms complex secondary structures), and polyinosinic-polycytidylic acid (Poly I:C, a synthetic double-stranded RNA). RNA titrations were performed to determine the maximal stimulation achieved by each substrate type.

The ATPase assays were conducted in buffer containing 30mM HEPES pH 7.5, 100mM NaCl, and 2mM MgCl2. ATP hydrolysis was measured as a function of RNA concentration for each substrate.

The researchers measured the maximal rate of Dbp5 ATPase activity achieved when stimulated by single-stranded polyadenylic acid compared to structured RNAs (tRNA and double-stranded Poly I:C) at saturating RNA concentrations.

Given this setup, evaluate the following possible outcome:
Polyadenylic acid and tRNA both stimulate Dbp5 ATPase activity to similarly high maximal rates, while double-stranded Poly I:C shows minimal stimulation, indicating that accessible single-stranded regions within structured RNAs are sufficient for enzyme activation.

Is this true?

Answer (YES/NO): NO